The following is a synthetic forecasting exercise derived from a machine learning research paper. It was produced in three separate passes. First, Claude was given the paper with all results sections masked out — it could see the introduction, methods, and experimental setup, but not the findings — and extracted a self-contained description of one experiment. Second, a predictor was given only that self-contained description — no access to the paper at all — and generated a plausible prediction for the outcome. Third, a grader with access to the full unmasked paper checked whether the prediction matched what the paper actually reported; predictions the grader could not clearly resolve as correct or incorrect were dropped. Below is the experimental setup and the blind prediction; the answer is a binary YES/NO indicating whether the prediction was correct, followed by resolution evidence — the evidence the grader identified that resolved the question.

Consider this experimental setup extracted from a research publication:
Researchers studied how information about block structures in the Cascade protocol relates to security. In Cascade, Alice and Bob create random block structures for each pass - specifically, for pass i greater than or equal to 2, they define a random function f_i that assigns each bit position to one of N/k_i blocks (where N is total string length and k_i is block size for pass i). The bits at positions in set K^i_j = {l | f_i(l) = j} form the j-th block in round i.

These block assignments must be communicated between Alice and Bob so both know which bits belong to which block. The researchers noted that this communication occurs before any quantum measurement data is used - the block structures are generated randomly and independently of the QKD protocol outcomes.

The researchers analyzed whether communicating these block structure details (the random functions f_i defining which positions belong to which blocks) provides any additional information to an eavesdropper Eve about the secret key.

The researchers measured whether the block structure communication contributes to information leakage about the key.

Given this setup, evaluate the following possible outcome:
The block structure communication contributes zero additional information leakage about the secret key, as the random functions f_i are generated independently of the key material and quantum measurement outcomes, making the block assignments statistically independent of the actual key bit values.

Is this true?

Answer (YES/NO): YES